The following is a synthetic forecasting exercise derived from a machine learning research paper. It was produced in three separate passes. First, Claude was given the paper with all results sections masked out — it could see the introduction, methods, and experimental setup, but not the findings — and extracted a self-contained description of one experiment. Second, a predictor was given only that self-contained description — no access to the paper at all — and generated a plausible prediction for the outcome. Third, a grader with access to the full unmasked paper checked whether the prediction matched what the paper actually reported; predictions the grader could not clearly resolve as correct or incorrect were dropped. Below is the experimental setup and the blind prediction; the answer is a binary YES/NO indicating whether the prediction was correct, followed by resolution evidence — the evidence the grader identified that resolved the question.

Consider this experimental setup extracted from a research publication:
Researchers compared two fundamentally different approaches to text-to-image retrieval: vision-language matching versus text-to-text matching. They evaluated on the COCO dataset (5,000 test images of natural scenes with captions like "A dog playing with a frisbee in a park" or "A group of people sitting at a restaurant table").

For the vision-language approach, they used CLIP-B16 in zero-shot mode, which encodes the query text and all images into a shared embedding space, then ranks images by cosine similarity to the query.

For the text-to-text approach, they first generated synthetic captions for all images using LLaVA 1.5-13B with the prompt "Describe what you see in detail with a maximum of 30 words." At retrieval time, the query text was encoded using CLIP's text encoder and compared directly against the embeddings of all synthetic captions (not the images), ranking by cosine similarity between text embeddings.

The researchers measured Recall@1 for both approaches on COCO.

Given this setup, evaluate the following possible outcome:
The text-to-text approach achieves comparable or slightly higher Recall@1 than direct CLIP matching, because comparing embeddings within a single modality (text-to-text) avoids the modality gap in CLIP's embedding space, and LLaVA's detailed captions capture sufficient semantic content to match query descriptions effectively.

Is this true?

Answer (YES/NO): NO